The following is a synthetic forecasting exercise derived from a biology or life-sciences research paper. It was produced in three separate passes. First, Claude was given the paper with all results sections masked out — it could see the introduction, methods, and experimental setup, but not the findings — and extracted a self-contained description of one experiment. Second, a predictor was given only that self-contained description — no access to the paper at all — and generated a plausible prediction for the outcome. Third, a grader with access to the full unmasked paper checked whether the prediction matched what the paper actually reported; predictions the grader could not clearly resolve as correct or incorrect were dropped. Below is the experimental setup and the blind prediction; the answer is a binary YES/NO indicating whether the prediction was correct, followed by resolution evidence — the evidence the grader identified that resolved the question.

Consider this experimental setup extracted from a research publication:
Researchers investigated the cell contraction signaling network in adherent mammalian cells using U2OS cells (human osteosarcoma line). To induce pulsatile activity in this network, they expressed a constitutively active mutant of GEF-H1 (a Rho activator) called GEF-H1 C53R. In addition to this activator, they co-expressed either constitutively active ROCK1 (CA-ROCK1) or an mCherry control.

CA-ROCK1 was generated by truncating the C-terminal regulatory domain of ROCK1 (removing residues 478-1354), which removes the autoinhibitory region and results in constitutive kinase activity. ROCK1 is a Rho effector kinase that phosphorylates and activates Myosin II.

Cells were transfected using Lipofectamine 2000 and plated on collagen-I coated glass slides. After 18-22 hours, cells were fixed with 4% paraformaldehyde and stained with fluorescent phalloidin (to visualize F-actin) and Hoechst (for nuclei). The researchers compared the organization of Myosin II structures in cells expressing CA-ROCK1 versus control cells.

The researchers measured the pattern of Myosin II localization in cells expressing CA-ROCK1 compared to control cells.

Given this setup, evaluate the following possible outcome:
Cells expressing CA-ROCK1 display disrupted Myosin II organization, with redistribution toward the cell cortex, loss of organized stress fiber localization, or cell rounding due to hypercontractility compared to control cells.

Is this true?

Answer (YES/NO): NO